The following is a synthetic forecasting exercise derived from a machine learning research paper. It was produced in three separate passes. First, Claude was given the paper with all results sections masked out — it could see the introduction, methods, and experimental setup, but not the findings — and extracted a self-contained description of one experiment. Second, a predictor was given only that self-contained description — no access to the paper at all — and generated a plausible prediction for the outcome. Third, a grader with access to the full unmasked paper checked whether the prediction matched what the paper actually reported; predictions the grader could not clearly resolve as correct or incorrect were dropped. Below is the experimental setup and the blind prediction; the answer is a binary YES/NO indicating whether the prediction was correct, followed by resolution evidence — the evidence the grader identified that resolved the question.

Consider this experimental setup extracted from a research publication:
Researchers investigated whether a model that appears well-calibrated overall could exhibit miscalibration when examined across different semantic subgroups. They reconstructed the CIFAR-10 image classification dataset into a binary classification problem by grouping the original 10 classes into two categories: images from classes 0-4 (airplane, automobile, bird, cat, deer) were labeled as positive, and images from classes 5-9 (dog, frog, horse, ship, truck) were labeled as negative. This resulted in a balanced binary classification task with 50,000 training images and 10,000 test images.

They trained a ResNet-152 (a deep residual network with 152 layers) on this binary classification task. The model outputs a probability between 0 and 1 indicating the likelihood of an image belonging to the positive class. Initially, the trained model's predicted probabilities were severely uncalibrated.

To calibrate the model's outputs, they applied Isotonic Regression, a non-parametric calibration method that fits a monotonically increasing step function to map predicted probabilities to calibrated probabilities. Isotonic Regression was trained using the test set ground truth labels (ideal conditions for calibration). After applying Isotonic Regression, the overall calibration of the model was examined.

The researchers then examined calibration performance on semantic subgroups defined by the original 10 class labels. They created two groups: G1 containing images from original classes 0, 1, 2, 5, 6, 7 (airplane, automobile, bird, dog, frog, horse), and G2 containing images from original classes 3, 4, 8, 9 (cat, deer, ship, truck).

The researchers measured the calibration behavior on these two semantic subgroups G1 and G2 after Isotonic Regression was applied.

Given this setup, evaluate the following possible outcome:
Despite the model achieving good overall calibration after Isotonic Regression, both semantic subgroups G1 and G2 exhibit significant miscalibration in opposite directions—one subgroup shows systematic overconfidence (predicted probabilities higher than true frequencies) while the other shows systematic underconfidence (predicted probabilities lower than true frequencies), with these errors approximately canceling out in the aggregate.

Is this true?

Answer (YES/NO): YES